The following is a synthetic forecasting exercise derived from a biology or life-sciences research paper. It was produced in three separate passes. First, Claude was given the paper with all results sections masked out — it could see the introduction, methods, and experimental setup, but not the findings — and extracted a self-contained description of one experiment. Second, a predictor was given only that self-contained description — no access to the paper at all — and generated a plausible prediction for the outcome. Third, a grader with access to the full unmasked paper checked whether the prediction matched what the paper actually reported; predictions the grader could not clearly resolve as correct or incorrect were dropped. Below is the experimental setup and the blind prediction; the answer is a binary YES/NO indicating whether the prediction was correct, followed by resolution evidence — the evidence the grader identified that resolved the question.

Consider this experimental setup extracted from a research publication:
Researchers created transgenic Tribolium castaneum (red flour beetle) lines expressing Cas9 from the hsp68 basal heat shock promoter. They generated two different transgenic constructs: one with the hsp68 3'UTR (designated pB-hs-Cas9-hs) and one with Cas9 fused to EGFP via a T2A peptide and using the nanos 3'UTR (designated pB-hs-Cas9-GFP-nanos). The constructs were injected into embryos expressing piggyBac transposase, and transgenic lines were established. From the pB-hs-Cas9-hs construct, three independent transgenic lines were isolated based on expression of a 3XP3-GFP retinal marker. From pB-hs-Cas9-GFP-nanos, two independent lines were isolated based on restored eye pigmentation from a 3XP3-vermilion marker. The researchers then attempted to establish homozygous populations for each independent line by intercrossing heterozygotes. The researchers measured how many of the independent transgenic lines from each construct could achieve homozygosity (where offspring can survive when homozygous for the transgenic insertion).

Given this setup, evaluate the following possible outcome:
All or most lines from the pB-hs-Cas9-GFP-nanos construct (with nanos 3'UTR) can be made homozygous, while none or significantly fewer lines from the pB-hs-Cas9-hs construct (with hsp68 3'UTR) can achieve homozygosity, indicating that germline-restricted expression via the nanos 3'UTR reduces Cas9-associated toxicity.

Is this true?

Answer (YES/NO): NO